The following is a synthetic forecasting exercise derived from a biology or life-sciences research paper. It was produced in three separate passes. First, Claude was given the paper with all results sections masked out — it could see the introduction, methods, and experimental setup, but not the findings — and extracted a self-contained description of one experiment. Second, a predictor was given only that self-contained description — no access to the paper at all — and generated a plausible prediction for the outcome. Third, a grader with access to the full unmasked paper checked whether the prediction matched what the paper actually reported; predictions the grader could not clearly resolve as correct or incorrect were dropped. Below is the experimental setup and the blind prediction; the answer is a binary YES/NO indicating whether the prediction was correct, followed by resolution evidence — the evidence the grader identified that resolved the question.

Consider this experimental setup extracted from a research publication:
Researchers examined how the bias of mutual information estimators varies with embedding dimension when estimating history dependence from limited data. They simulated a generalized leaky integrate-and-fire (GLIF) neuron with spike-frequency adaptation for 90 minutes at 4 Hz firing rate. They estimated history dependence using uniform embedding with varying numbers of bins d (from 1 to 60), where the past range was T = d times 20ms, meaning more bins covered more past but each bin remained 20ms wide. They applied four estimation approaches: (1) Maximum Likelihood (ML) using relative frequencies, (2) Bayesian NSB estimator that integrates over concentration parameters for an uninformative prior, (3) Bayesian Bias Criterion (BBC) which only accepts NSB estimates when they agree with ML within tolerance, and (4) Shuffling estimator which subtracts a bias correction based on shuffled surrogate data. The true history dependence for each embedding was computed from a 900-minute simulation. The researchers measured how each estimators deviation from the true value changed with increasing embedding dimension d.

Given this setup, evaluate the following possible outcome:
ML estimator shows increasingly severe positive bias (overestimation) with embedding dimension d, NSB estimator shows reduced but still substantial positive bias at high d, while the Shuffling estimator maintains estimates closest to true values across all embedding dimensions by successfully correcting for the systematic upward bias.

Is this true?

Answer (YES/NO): NO